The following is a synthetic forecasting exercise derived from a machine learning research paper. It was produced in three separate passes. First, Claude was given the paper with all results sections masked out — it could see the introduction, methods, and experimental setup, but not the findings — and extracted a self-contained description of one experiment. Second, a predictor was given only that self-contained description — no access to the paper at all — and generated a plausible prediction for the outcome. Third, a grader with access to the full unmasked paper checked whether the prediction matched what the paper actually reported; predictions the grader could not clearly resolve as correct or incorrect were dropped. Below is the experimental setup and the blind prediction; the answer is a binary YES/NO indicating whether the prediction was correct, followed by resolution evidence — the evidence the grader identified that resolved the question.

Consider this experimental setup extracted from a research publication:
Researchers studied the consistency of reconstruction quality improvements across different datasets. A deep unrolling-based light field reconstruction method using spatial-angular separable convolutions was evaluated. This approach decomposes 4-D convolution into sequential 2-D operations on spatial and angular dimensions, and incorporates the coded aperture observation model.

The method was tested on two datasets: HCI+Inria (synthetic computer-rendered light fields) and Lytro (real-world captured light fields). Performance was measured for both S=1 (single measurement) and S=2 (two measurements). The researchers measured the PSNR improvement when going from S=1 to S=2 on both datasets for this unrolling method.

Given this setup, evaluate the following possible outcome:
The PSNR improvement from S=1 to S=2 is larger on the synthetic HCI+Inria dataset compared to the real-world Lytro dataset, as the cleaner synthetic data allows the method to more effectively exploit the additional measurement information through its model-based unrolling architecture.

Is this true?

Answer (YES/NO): YES